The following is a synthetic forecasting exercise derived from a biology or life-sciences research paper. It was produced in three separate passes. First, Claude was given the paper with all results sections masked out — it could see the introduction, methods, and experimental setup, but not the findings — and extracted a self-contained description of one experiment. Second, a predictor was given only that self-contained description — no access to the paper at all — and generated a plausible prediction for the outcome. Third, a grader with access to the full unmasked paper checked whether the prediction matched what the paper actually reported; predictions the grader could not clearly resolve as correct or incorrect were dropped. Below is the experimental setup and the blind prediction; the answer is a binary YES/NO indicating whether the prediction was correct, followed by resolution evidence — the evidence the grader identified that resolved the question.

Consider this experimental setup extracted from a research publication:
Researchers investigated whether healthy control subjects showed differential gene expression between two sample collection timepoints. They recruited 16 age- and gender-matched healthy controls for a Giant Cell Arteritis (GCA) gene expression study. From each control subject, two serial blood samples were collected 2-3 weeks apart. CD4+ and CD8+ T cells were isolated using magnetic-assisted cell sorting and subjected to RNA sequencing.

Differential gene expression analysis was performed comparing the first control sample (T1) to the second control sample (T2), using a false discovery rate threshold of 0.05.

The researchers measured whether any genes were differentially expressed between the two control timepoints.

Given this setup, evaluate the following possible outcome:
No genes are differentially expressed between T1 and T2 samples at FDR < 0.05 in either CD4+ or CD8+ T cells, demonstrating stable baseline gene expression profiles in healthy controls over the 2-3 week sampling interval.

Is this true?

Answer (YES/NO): YES